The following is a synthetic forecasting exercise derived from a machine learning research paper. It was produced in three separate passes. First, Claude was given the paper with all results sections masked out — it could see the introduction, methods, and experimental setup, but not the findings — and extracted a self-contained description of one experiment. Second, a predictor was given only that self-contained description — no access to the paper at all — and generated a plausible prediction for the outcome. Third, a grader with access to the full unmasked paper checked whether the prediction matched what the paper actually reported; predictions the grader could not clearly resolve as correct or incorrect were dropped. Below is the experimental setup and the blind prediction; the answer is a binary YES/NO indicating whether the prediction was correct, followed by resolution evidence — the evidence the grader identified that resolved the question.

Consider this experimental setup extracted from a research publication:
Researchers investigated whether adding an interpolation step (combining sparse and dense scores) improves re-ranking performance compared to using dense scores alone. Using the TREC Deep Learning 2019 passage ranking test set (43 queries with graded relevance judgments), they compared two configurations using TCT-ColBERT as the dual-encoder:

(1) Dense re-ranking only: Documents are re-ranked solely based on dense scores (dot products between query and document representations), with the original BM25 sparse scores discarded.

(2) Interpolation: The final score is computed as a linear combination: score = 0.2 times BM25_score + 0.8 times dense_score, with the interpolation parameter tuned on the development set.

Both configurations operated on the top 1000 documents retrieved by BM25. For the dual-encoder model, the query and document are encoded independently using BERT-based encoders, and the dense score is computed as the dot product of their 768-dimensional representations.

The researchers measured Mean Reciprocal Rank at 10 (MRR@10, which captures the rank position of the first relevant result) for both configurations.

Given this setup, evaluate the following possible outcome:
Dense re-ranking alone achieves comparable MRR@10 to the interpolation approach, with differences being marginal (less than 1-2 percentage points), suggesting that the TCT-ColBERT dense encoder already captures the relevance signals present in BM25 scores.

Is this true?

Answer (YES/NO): NO